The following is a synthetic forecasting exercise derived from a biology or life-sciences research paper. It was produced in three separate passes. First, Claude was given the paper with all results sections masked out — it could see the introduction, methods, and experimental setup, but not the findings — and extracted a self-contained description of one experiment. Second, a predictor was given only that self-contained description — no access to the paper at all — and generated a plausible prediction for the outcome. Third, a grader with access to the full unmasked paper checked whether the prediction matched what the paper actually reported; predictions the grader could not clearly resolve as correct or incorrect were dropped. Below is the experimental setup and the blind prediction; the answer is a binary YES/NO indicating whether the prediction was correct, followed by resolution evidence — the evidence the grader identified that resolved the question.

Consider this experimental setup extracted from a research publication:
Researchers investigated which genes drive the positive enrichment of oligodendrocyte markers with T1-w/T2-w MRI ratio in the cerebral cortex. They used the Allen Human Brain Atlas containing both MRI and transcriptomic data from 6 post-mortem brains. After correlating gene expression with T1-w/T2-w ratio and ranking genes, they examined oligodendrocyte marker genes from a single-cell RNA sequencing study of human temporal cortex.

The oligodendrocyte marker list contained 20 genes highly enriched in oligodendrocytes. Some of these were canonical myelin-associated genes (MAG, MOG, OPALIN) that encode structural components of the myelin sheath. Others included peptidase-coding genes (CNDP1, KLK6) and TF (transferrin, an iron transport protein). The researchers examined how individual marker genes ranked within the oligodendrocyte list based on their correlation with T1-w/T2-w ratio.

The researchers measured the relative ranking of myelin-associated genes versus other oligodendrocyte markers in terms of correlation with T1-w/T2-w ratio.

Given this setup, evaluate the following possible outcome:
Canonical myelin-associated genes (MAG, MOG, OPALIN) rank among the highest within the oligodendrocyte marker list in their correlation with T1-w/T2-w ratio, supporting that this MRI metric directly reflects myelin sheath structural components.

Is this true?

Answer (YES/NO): NO